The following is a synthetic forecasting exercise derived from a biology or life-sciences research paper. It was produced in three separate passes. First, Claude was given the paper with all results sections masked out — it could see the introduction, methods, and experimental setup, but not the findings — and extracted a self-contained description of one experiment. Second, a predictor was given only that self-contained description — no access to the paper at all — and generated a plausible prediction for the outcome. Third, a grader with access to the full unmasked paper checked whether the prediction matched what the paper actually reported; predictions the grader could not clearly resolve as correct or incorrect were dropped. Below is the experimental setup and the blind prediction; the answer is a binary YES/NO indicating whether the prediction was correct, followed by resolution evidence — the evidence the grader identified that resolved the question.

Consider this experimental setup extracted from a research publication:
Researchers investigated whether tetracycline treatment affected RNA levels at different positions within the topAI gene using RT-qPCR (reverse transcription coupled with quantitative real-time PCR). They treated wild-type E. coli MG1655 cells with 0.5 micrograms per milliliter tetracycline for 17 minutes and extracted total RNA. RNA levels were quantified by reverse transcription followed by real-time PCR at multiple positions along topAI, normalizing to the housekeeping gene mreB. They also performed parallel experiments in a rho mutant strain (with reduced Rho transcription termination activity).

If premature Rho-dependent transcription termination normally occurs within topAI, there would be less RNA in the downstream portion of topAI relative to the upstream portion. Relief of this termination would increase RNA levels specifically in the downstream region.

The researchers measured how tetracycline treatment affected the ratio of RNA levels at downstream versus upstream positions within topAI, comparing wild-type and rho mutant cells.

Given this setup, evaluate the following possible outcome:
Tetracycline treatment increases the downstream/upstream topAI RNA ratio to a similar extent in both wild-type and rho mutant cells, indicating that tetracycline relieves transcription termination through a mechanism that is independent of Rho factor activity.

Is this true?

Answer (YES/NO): NO